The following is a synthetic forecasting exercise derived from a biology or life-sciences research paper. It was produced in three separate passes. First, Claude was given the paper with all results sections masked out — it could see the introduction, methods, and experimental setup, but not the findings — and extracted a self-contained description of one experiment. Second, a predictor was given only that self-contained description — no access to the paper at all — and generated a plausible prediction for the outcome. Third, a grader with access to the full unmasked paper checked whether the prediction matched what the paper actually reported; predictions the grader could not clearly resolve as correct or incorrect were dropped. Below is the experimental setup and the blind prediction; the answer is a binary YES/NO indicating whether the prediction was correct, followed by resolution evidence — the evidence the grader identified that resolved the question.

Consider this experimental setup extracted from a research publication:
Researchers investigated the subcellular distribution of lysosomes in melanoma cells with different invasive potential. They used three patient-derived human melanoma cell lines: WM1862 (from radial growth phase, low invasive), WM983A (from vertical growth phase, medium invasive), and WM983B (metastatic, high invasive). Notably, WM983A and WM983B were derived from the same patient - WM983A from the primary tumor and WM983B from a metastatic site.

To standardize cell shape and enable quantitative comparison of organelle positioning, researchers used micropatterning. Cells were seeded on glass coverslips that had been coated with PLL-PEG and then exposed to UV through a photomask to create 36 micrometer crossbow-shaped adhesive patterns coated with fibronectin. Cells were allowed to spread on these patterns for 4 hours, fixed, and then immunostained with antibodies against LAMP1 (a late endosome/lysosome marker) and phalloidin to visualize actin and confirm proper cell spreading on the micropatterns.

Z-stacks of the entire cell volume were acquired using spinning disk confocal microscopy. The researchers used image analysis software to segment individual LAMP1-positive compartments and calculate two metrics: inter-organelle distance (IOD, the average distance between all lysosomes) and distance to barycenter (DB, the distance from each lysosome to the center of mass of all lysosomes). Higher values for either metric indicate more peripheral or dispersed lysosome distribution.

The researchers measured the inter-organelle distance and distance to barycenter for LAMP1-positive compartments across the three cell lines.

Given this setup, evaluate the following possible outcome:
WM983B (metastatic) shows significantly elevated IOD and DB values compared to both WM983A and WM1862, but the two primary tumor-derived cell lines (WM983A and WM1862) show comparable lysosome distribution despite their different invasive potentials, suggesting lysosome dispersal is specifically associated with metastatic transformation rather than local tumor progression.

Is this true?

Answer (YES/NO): NO